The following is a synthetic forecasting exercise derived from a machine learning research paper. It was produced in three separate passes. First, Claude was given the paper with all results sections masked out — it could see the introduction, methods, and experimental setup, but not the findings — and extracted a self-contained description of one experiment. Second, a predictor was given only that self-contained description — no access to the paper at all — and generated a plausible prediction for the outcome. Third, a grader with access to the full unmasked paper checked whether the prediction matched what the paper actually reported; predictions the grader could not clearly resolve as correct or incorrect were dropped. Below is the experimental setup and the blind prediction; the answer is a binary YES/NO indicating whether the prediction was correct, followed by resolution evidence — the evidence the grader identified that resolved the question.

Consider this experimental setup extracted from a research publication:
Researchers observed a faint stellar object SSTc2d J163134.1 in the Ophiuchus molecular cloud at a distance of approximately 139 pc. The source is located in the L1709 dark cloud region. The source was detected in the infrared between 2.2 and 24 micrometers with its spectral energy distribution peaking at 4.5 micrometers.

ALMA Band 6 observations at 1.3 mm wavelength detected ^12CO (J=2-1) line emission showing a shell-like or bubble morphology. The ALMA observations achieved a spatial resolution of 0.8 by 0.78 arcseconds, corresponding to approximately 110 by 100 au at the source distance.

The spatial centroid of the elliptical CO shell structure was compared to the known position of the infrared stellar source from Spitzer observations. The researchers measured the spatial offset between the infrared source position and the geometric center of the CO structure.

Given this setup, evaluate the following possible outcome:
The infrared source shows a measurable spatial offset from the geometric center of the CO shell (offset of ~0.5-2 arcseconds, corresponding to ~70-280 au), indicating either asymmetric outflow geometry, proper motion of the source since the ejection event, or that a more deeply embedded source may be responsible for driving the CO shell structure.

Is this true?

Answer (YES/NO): NO